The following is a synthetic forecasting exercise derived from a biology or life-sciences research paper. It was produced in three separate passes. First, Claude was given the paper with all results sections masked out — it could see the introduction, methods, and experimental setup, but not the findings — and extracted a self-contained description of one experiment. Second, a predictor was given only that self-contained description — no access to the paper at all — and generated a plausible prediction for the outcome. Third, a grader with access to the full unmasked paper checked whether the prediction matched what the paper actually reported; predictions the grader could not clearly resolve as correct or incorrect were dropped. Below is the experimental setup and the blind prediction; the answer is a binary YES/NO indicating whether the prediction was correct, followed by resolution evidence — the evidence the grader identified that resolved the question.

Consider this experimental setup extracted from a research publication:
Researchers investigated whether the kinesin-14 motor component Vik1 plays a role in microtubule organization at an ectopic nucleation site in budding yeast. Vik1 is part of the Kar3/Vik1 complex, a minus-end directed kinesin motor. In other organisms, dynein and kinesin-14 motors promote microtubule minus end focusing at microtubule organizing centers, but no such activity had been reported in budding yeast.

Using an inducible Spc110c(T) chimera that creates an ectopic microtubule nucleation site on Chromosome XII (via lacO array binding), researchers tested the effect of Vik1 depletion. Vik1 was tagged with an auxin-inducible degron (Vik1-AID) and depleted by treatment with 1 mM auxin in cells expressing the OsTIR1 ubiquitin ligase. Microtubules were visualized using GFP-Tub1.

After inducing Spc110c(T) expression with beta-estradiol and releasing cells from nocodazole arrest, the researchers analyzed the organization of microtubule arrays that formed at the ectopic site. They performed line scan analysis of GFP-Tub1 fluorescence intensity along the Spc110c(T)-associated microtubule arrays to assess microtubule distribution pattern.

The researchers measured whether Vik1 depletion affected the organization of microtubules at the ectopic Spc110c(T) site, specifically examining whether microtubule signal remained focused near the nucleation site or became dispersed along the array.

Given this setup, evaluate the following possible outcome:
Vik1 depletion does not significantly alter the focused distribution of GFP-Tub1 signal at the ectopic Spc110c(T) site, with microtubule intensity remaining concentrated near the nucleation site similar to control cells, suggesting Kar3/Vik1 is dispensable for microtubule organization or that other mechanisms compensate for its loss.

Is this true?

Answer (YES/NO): NO